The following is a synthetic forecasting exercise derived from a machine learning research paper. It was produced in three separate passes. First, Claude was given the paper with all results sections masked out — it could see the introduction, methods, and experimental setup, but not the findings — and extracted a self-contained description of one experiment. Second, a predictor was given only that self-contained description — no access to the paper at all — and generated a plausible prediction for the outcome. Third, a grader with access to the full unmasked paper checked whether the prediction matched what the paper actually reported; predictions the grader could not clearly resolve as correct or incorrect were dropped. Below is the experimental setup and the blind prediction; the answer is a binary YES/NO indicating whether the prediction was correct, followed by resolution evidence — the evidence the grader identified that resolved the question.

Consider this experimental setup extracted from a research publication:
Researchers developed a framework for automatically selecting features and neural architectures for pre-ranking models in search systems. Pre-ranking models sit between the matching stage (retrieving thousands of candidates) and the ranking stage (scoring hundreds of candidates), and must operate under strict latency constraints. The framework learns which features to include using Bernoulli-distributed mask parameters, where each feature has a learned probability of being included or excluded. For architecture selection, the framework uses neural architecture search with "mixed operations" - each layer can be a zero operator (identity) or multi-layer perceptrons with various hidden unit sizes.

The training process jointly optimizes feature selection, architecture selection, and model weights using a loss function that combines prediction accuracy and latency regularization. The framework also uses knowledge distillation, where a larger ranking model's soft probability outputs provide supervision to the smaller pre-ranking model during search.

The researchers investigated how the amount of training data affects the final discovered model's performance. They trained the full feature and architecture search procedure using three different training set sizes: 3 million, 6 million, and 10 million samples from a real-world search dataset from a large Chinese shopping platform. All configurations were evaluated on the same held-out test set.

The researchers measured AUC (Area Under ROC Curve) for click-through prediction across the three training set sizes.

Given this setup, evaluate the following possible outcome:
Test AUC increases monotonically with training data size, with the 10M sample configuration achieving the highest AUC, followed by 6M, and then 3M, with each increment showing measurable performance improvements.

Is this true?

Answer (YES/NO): YES